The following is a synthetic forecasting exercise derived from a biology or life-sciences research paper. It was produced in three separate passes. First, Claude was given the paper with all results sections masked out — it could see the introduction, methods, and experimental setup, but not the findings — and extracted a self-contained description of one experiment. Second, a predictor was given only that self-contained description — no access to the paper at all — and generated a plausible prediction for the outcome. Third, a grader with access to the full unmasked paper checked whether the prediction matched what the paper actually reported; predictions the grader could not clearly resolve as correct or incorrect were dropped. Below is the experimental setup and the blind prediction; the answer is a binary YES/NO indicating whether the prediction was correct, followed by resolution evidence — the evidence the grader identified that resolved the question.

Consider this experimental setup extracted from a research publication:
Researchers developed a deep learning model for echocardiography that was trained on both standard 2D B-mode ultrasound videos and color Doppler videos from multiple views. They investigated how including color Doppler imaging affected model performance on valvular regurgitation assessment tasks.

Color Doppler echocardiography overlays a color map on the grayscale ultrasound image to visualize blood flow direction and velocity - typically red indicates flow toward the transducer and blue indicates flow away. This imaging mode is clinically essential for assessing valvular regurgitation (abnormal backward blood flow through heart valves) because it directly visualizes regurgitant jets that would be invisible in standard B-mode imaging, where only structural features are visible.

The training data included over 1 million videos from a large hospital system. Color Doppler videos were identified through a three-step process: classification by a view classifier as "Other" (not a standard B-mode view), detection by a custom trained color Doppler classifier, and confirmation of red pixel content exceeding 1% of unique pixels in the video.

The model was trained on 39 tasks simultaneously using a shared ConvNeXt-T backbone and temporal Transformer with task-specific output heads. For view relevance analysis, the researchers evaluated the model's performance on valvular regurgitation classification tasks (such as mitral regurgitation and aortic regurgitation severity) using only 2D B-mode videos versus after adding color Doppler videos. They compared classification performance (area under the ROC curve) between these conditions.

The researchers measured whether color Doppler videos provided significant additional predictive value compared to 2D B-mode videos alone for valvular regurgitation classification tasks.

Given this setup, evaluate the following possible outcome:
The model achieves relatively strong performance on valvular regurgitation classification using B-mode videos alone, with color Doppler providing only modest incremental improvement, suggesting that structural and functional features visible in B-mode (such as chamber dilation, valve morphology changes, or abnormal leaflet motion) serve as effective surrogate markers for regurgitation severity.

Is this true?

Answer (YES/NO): NO